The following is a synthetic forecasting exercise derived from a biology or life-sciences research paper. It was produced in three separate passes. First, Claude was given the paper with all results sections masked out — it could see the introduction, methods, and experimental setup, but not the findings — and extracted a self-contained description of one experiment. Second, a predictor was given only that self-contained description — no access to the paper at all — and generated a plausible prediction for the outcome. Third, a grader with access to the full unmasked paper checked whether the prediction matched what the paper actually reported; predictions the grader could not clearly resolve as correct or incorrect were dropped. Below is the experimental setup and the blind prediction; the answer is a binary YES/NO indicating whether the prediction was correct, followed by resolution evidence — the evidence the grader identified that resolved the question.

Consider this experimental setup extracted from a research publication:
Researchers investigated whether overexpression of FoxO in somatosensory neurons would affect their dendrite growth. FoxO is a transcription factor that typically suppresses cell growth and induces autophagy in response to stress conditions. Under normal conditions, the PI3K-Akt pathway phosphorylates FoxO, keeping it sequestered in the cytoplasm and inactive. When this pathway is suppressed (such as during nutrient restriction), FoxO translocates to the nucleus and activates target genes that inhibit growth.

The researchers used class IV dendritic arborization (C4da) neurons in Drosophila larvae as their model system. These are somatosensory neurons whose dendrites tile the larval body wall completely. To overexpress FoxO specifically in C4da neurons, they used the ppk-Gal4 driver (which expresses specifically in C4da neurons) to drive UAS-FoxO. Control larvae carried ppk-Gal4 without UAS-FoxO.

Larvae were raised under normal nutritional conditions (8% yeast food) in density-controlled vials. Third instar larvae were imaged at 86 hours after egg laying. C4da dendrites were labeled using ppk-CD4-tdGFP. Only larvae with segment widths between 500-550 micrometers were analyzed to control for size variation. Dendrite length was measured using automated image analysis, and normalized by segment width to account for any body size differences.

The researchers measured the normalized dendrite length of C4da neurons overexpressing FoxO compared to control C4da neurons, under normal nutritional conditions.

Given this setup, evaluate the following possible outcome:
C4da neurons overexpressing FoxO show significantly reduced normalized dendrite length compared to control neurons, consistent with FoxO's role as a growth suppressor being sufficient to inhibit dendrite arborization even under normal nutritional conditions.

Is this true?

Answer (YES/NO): NO